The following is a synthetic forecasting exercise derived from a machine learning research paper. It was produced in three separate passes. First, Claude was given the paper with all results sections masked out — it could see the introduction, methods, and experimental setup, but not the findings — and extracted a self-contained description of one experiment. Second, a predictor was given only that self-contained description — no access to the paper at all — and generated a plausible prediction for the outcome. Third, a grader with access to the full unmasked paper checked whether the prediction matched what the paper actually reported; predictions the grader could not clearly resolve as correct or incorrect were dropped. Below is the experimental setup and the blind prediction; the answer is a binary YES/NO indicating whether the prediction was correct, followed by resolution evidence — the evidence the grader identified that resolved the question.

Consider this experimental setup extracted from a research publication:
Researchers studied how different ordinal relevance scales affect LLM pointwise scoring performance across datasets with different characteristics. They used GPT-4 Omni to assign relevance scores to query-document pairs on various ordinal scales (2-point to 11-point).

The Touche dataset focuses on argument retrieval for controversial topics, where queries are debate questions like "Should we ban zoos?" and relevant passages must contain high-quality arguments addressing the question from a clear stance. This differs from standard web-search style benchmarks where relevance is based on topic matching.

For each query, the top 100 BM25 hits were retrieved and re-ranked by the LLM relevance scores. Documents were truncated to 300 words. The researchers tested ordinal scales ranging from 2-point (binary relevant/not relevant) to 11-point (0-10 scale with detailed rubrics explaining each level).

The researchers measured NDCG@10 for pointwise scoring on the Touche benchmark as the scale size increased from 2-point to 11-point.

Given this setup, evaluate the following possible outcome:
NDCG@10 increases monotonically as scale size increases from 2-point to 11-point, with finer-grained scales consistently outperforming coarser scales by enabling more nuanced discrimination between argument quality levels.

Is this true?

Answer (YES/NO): NO